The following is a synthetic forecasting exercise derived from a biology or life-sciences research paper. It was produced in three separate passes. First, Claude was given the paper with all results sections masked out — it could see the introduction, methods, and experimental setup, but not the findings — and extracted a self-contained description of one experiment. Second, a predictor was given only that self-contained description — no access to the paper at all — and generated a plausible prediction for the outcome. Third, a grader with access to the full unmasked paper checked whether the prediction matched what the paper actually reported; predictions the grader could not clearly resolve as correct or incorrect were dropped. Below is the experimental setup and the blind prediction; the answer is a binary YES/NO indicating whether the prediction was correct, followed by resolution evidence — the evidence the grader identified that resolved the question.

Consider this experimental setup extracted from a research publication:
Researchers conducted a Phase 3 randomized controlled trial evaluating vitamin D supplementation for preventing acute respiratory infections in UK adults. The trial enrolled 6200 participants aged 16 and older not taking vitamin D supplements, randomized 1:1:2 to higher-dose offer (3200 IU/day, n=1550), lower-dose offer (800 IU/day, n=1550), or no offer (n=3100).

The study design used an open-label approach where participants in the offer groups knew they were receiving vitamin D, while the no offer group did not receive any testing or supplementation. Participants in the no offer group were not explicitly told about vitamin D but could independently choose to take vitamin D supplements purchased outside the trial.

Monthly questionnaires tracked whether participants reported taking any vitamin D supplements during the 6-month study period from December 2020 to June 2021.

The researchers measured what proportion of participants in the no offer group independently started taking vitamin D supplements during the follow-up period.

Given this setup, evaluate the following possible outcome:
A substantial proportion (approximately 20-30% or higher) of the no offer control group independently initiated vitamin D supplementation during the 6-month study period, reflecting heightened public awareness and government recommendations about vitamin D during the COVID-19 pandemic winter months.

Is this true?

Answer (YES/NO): YES